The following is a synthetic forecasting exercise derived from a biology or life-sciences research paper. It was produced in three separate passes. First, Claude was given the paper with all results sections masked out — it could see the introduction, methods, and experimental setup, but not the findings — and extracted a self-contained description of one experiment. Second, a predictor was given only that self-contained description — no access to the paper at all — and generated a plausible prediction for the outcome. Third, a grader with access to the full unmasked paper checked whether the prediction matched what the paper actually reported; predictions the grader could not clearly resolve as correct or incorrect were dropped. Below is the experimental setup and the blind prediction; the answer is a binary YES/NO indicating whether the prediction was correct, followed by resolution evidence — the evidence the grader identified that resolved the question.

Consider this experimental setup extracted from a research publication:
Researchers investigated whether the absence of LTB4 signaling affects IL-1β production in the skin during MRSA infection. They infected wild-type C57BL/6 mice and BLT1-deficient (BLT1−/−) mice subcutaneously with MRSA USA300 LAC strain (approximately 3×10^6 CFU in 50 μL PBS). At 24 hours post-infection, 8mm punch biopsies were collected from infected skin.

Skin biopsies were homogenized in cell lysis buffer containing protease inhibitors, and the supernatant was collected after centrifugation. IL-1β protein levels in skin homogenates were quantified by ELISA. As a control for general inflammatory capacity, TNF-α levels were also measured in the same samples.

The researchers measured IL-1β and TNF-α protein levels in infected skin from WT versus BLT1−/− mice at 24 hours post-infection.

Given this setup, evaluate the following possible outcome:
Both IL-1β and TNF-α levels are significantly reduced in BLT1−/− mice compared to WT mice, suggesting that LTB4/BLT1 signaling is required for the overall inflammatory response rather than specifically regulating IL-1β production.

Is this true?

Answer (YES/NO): NO